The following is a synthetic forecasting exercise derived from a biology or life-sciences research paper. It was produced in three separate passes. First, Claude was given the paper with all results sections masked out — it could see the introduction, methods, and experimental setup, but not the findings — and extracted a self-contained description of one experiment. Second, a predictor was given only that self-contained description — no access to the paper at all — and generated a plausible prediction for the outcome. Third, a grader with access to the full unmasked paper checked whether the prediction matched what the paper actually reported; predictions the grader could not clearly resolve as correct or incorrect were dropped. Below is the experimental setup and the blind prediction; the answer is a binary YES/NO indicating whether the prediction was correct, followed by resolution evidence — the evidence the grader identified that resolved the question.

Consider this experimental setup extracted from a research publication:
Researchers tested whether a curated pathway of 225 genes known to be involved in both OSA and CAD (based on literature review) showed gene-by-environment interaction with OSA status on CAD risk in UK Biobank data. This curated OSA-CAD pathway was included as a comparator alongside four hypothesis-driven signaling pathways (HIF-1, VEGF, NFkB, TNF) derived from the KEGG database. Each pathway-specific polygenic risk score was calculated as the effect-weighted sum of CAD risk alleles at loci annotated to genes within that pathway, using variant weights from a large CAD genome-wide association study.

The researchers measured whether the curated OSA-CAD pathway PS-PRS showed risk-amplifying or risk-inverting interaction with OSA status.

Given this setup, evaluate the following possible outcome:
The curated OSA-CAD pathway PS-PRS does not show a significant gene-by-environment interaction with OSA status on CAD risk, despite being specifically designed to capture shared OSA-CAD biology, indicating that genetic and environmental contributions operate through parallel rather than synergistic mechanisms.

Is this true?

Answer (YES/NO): NO